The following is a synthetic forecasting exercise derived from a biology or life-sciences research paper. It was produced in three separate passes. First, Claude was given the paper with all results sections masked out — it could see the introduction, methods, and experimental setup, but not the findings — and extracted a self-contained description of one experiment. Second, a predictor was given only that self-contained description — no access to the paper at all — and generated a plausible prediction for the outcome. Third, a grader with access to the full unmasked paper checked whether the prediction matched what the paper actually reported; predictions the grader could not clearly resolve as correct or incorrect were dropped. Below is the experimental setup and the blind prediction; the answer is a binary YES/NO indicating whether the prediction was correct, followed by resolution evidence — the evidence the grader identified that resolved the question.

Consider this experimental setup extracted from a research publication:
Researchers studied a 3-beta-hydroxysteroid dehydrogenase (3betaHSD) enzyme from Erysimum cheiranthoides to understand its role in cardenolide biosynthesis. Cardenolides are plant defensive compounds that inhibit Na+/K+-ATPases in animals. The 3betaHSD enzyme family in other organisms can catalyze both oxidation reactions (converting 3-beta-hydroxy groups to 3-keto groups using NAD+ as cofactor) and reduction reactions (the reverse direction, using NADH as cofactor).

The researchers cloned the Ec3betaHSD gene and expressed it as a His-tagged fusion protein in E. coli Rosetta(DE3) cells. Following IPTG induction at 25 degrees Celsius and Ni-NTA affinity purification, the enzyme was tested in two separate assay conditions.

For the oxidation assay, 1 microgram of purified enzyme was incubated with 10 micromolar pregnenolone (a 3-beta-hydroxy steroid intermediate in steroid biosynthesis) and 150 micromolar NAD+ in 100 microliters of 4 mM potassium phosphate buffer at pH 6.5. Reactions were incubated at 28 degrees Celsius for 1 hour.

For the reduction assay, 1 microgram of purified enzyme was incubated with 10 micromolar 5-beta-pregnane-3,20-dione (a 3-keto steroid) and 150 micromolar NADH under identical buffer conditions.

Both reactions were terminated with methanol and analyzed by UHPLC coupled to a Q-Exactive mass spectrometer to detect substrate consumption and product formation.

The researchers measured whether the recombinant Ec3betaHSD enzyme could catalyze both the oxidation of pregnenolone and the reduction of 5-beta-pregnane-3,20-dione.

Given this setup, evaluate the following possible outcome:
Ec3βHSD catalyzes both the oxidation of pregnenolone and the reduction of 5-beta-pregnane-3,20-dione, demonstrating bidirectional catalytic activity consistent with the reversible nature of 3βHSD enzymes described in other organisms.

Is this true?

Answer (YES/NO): YES